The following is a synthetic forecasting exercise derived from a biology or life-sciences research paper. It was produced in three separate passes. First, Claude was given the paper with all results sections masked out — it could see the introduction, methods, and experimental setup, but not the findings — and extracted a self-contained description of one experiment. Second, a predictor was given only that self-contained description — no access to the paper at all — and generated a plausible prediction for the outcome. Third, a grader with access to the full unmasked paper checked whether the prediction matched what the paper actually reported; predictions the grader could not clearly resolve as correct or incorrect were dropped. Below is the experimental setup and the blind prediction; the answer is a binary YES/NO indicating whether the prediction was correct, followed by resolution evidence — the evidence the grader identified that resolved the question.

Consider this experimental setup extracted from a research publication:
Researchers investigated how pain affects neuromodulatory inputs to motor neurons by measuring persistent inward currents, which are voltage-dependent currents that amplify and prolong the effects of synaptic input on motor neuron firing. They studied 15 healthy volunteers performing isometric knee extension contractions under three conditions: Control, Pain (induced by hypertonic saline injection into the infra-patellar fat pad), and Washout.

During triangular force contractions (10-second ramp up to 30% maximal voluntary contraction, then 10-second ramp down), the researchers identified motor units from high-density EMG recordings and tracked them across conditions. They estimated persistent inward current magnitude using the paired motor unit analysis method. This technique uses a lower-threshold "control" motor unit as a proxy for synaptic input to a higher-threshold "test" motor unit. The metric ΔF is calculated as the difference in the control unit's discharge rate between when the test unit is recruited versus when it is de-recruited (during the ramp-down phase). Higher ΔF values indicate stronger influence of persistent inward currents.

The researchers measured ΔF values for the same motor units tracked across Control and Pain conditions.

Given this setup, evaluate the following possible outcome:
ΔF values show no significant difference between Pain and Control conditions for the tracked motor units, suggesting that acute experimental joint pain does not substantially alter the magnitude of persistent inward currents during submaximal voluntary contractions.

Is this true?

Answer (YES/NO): NO